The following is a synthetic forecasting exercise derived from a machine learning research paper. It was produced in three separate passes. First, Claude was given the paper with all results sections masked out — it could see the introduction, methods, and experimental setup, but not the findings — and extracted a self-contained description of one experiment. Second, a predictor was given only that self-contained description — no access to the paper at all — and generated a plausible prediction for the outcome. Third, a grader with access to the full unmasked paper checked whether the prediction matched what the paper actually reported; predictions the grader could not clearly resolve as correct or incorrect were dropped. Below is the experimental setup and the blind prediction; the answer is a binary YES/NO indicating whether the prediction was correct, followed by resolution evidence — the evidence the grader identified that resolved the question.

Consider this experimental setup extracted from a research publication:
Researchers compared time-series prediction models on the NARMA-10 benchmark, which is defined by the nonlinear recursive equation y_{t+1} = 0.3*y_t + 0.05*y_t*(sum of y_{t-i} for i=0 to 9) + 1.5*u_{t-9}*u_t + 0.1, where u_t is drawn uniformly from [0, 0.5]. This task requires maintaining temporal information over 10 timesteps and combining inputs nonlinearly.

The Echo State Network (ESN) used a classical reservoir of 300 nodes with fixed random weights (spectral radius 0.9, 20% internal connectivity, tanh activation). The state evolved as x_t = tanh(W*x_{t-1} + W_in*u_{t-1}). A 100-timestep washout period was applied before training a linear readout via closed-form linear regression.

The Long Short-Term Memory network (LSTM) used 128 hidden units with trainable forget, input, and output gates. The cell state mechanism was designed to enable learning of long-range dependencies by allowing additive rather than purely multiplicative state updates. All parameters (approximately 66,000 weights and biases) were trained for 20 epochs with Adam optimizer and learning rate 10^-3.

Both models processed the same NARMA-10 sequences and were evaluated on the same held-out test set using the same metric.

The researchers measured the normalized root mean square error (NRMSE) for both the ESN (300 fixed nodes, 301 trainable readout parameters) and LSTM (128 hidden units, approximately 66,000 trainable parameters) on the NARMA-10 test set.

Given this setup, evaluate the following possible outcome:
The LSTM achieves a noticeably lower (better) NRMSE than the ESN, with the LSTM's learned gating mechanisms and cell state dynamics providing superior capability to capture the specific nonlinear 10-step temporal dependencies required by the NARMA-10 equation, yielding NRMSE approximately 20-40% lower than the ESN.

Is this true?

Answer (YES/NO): NO